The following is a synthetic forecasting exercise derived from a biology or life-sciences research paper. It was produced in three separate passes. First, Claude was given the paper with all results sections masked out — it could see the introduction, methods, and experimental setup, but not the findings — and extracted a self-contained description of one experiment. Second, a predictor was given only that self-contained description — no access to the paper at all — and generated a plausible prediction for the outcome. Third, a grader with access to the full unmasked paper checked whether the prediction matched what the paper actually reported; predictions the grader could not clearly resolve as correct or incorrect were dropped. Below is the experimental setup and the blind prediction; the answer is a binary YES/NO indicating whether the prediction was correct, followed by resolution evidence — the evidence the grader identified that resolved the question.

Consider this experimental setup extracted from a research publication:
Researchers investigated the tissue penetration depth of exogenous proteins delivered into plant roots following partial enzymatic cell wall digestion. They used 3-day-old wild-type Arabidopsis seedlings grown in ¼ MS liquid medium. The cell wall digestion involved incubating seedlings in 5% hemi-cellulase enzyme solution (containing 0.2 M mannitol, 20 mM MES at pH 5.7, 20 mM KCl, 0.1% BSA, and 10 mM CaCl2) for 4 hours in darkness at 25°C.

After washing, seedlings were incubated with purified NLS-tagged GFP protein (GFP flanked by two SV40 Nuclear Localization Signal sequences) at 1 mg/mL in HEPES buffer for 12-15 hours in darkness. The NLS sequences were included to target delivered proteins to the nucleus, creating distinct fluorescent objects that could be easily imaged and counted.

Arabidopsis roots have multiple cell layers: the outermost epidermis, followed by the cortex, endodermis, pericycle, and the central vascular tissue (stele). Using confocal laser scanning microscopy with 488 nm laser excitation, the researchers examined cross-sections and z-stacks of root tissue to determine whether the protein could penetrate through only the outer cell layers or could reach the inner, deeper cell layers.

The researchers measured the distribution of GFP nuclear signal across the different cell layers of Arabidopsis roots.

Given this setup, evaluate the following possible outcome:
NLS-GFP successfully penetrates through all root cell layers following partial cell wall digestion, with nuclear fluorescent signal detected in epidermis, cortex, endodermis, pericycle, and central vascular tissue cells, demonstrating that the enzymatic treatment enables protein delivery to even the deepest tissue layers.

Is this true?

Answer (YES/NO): NO